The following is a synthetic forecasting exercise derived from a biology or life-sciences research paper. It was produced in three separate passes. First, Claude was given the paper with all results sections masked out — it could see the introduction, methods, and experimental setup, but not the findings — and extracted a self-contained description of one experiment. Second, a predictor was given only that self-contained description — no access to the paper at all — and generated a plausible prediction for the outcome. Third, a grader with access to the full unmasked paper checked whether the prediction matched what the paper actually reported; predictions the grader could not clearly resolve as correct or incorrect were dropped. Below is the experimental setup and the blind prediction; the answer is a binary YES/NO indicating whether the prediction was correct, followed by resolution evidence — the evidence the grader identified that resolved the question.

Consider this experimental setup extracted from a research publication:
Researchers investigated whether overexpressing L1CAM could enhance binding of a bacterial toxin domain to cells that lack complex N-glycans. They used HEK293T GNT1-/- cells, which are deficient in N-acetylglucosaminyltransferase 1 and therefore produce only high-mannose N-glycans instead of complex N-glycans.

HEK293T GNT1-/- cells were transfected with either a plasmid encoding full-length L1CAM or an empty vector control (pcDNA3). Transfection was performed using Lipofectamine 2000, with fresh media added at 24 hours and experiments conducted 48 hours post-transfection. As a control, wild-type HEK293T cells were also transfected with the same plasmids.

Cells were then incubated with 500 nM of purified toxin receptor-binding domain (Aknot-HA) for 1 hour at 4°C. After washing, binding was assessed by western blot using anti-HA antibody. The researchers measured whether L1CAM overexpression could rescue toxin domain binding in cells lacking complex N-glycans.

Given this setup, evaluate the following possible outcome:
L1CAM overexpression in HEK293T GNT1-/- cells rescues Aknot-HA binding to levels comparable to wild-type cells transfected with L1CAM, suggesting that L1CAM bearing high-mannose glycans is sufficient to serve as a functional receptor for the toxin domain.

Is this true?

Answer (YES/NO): NO